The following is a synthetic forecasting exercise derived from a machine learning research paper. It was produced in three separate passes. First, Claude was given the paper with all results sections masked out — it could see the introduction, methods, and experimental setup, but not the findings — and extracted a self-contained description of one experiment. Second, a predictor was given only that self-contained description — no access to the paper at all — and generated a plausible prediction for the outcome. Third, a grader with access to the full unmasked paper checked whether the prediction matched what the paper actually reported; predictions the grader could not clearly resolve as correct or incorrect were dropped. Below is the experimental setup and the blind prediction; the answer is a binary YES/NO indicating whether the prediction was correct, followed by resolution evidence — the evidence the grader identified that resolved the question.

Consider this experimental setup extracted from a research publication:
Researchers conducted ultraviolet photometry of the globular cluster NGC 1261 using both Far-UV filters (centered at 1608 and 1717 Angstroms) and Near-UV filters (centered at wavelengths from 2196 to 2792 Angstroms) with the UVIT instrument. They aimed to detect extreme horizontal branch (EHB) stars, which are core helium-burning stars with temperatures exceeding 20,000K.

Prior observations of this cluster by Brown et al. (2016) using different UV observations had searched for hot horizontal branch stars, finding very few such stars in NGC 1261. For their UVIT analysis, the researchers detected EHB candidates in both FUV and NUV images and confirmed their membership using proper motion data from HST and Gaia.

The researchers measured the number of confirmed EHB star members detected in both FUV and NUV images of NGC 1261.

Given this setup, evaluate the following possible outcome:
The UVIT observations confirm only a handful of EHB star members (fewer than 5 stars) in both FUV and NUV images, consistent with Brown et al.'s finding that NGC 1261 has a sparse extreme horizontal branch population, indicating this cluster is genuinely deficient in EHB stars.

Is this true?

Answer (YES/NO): YES